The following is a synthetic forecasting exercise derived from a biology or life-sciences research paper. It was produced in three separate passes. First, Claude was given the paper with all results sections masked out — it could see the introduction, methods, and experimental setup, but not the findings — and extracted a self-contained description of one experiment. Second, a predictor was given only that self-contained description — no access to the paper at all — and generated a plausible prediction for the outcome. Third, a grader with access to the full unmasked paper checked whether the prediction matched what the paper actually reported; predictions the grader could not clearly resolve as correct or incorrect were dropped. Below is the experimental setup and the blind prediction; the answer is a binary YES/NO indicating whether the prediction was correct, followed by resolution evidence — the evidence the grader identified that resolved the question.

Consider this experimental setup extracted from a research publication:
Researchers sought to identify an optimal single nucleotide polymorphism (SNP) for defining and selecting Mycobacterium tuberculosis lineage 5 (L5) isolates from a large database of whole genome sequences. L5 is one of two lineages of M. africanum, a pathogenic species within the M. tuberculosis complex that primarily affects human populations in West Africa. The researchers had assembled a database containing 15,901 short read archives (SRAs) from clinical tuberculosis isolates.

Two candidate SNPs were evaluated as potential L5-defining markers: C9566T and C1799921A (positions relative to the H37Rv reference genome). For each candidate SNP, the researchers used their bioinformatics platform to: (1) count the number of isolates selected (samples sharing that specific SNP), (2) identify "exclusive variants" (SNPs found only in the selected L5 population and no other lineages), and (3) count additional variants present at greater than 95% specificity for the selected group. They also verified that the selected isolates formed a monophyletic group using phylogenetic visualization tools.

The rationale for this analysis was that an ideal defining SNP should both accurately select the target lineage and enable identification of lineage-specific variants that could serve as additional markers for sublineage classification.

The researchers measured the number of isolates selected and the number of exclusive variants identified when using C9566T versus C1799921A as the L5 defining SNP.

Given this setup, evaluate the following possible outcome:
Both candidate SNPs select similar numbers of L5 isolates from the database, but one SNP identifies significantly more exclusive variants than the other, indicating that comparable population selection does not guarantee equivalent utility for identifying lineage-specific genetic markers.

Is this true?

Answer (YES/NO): YES